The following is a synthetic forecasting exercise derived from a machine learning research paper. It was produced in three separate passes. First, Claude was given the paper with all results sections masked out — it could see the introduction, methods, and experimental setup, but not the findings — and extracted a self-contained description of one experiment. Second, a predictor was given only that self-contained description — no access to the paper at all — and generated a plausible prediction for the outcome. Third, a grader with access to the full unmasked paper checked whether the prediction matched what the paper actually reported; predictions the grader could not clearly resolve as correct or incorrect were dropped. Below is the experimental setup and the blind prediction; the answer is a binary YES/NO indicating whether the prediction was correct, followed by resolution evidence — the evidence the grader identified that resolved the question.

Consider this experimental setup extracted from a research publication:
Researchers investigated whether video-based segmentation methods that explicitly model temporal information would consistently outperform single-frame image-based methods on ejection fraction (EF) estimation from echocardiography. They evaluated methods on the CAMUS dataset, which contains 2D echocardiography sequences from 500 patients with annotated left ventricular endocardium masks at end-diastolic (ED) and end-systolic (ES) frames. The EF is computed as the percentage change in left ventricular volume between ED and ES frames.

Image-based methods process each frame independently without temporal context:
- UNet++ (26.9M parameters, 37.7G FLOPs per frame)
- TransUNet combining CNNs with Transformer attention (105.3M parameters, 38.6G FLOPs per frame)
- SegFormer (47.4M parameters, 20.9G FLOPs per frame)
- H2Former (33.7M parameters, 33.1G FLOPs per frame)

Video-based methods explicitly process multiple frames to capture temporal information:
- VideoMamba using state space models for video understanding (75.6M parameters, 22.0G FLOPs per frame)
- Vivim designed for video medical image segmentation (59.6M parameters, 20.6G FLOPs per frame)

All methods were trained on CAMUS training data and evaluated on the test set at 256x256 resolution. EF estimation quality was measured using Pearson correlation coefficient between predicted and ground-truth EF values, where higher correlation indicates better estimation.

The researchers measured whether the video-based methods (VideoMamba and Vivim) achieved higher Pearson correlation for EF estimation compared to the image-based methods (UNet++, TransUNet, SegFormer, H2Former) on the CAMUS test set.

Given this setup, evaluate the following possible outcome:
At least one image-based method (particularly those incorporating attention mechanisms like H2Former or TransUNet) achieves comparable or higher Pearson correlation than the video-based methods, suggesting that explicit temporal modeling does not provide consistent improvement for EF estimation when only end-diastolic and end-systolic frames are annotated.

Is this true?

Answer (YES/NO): YES